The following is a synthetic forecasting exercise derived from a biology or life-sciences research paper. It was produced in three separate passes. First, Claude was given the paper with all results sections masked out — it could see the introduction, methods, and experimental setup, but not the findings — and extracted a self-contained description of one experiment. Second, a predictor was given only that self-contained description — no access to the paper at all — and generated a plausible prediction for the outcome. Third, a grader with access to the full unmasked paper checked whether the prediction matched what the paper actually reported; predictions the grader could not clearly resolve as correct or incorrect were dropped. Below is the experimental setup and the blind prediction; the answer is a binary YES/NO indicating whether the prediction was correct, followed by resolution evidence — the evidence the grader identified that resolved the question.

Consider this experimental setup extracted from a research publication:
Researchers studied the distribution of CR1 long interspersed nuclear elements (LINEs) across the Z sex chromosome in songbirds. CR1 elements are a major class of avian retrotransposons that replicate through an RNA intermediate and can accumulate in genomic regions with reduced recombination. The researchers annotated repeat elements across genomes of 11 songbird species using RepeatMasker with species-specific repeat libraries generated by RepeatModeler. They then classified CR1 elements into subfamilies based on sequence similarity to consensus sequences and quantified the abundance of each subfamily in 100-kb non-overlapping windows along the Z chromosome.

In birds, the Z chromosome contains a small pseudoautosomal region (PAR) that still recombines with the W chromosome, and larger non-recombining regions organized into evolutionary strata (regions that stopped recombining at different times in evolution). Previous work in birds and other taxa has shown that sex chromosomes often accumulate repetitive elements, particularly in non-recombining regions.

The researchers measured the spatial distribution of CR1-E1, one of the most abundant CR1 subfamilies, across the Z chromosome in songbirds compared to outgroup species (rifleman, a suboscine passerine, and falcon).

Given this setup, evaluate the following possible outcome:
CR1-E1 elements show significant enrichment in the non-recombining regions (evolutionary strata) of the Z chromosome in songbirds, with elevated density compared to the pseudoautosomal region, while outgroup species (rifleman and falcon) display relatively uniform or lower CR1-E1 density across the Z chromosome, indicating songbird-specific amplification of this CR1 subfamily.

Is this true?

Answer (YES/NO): NO